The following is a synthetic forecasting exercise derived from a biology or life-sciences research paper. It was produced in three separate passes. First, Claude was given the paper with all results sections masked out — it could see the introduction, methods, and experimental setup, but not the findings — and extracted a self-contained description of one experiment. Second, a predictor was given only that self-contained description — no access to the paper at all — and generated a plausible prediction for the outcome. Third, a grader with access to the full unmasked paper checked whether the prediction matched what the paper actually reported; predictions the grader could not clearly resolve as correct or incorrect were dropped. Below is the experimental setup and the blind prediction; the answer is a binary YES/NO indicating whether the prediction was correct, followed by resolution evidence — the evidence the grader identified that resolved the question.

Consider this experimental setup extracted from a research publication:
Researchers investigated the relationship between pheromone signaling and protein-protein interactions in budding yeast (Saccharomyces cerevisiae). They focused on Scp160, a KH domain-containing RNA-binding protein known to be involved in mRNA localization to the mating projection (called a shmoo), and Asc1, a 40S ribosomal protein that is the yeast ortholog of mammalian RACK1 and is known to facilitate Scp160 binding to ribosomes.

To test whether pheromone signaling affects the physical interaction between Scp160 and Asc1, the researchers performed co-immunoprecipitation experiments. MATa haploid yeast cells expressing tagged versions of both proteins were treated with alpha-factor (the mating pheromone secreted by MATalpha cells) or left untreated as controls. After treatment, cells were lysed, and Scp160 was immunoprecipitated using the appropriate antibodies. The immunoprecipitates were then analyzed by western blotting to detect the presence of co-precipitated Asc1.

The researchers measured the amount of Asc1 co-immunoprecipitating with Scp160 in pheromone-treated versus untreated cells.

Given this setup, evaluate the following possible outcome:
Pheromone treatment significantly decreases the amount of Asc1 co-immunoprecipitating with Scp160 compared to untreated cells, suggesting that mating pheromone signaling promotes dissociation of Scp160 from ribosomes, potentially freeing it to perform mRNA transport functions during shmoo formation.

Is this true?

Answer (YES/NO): NO